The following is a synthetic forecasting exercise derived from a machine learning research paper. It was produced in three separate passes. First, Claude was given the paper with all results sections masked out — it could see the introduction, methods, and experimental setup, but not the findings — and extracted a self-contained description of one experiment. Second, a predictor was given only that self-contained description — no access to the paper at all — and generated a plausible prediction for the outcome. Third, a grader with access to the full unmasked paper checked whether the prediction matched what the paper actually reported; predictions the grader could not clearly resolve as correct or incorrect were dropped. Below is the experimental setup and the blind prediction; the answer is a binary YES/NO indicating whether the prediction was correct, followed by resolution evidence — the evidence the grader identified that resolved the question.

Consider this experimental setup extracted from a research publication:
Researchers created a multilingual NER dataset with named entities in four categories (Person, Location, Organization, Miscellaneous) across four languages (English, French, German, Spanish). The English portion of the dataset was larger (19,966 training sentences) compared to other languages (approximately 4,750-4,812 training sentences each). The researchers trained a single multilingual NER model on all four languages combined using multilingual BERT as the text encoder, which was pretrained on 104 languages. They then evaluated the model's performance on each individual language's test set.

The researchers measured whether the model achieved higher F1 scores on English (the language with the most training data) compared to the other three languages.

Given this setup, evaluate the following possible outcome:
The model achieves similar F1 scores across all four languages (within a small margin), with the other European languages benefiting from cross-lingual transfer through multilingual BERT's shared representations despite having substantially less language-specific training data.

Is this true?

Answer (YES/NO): NO